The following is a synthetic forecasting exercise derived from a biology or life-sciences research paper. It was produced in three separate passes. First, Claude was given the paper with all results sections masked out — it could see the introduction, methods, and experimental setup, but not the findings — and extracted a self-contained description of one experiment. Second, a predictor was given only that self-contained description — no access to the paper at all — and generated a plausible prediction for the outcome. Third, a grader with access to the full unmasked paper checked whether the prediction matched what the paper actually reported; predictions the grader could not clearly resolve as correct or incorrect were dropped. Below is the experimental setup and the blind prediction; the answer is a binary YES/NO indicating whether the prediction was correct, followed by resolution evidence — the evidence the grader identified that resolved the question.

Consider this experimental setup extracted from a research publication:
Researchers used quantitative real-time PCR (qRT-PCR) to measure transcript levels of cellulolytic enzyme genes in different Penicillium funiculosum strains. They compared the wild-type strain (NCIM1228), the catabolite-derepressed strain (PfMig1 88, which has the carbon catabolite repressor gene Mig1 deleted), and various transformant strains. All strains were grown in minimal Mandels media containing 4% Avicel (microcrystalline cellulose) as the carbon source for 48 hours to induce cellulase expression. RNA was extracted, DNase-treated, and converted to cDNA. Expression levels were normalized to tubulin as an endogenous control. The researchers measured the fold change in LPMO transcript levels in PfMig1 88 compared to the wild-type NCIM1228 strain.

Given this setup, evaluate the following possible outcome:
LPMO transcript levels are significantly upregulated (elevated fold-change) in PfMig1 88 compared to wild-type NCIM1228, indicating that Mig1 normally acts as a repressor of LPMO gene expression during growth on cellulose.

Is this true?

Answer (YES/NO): YES